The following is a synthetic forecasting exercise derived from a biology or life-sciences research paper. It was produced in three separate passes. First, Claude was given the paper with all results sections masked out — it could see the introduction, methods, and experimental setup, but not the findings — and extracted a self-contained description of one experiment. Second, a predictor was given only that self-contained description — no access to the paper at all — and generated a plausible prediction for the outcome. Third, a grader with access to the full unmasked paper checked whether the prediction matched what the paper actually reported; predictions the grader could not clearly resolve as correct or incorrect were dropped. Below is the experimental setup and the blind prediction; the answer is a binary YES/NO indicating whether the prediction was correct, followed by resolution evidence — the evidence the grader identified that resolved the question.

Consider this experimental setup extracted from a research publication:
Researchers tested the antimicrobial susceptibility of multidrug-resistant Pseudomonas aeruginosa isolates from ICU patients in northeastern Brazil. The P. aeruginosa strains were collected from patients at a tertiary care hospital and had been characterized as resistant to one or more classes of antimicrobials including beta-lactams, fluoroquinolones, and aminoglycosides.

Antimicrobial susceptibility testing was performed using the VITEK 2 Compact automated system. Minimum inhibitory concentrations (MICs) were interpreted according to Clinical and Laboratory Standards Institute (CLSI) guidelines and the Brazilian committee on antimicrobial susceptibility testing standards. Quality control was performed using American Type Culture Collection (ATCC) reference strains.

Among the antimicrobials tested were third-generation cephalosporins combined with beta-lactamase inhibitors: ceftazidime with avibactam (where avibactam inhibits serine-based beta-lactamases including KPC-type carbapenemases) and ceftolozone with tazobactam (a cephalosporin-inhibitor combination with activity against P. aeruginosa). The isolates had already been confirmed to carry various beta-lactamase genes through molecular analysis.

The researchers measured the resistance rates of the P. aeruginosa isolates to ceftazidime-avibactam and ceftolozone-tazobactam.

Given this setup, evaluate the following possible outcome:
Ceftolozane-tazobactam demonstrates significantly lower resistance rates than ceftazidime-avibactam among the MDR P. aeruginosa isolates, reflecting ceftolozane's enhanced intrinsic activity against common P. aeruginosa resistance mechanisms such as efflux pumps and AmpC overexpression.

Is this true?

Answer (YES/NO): NO